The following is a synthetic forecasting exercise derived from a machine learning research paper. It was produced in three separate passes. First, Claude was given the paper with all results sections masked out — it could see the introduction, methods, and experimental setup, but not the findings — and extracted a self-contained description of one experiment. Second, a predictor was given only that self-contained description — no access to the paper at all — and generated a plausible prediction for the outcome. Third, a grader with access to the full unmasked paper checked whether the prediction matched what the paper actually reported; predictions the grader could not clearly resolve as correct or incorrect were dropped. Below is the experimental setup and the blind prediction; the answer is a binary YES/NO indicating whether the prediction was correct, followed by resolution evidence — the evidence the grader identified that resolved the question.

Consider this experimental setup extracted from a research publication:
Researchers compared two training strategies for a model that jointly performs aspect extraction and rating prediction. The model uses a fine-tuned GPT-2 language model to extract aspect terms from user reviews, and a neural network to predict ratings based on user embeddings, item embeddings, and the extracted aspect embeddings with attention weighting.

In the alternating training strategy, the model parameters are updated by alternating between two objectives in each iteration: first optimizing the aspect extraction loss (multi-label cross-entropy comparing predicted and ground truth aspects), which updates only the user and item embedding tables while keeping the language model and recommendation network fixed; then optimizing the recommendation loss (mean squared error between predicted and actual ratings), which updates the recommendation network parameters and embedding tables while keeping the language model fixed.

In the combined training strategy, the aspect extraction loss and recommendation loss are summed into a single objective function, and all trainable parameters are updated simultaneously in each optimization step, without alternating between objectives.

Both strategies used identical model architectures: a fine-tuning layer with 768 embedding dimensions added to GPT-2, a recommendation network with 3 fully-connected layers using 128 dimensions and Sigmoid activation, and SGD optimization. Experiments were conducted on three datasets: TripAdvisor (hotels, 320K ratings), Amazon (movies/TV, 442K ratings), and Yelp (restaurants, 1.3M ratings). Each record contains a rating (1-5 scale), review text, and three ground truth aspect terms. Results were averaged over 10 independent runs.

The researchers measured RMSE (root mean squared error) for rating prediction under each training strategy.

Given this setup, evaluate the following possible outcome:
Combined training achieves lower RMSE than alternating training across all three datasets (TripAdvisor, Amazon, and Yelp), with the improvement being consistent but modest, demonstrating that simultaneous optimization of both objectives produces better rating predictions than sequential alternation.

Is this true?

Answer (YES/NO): NO